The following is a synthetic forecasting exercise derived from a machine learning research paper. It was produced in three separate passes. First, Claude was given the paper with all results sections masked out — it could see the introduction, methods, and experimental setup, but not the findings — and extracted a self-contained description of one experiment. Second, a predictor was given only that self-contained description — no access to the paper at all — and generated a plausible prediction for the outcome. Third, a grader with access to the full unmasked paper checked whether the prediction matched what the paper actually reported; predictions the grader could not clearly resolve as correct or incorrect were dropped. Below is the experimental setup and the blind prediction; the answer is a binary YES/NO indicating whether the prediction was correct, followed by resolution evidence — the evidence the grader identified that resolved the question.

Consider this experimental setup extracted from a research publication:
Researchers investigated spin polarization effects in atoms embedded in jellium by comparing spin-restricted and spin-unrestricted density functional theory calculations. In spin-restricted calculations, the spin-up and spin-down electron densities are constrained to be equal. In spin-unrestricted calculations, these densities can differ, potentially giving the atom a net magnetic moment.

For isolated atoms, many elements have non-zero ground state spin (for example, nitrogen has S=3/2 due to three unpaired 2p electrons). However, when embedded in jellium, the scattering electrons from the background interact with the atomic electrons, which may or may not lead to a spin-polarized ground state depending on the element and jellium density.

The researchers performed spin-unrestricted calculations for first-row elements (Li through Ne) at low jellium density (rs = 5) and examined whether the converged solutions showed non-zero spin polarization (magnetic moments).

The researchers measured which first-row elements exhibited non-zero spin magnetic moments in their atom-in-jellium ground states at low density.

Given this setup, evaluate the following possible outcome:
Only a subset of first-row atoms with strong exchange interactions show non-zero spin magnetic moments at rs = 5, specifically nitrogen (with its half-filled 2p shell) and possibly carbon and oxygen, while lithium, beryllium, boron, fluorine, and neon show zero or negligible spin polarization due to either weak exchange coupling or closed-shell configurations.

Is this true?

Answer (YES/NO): NO